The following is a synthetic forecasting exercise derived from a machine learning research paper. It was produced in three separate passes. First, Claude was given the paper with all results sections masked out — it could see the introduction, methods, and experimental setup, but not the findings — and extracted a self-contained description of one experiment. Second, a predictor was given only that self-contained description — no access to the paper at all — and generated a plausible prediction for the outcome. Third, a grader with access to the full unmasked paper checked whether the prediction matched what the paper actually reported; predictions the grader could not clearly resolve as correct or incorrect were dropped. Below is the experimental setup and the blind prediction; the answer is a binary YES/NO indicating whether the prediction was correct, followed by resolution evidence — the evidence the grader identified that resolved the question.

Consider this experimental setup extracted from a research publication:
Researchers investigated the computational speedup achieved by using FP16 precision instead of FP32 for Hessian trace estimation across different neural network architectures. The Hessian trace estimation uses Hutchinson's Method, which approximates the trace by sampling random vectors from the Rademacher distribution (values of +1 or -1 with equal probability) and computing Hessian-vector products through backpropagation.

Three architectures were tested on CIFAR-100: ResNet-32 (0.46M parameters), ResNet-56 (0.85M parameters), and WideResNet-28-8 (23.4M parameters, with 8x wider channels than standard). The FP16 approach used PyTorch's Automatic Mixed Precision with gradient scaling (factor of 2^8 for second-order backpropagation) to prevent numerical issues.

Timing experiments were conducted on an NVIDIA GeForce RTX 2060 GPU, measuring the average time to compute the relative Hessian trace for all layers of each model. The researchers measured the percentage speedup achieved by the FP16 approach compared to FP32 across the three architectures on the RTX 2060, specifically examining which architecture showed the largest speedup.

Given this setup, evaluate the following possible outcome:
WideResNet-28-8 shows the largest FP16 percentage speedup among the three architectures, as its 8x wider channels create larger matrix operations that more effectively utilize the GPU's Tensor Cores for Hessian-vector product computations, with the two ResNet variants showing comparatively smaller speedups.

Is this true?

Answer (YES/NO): YES